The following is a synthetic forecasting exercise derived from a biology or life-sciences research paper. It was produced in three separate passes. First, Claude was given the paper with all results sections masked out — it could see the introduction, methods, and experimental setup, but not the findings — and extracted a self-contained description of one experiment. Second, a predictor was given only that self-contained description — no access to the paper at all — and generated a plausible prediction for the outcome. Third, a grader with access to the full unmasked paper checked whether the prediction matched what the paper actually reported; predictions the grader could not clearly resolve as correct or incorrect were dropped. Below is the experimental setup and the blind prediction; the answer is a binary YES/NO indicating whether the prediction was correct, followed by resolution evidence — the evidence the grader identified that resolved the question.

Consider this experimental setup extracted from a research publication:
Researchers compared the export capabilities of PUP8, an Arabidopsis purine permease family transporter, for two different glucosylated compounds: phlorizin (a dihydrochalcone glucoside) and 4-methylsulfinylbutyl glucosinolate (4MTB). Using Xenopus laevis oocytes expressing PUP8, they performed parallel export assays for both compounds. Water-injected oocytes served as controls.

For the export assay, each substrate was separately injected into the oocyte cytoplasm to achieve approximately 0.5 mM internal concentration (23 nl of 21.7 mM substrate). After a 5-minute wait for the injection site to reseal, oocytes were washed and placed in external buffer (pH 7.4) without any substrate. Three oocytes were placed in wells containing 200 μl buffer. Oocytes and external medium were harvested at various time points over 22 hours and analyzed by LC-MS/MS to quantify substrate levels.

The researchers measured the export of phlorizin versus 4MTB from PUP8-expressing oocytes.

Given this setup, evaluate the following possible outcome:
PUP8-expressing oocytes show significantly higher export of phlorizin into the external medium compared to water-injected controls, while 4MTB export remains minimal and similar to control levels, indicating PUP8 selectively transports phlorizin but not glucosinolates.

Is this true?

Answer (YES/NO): YES